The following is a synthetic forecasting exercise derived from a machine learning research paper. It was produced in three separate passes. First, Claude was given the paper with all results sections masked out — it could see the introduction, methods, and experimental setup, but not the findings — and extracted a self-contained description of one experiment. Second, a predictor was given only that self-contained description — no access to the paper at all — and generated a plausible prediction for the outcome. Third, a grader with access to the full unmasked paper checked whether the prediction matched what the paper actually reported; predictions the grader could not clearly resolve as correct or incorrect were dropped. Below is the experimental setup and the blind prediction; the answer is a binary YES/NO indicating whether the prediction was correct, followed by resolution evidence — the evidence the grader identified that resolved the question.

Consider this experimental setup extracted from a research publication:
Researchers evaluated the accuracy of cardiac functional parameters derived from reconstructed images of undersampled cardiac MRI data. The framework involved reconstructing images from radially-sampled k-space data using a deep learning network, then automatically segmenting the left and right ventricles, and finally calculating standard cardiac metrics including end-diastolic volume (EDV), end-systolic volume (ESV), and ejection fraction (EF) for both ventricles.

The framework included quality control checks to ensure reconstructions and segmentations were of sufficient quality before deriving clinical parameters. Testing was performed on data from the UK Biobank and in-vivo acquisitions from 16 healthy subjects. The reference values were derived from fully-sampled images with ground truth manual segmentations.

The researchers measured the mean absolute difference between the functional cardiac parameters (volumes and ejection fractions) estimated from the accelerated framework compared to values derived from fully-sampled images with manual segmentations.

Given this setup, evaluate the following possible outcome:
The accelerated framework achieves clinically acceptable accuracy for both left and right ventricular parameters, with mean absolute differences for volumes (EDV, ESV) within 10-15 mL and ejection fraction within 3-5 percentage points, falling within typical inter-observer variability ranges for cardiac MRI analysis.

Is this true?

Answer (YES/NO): NO